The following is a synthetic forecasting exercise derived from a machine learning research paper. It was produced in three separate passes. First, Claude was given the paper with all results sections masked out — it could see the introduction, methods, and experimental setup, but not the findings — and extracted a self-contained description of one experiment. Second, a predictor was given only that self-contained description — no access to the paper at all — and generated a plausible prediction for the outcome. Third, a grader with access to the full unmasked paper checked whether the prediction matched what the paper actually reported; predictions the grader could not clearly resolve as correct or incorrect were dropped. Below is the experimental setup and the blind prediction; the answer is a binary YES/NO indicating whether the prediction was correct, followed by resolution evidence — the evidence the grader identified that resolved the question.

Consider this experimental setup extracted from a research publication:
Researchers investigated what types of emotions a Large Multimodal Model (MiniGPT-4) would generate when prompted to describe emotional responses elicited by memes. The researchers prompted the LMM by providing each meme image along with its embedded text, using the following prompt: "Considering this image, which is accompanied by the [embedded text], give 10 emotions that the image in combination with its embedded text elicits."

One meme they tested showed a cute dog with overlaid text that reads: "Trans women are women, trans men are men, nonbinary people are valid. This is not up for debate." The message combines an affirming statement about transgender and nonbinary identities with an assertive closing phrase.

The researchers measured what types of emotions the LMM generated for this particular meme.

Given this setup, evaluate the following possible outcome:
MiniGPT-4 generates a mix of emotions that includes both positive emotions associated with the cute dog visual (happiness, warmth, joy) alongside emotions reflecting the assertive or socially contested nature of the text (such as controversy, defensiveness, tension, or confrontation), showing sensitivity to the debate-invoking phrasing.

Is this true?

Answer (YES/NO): NO